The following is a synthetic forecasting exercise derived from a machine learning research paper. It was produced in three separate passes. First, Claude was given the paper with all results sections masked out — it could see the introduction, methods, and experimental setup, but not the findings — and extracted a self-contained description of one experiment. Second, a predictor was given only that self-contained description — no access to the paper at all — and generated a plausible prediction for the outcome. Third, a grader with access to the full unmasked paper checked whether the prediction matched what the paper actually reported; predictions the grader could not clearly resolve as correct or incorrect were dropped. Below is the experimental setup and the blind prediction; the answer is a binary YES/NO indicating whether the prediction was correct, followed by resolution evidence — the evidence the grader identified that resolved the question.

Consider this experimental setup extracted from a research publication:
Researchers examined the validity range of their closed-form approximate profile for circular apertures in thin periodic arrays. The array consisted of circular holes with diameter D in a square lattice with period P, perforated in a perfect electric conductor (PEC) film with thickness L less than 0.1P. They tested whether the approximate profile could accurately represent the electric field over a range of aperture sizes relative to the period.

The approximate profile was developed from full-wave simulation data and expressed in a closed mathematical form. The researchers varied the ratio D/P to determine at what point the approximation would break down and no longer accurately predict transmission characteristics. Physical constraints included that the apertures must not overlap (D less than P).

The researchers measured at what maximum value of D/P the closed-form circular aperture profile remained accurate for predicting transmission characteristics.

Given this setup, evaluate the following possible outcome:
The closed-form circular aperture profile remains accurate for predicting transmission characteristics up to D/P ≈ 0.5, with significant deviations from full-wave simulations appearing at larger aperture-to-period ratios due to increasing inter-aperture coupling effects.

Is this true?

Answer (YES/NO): NO